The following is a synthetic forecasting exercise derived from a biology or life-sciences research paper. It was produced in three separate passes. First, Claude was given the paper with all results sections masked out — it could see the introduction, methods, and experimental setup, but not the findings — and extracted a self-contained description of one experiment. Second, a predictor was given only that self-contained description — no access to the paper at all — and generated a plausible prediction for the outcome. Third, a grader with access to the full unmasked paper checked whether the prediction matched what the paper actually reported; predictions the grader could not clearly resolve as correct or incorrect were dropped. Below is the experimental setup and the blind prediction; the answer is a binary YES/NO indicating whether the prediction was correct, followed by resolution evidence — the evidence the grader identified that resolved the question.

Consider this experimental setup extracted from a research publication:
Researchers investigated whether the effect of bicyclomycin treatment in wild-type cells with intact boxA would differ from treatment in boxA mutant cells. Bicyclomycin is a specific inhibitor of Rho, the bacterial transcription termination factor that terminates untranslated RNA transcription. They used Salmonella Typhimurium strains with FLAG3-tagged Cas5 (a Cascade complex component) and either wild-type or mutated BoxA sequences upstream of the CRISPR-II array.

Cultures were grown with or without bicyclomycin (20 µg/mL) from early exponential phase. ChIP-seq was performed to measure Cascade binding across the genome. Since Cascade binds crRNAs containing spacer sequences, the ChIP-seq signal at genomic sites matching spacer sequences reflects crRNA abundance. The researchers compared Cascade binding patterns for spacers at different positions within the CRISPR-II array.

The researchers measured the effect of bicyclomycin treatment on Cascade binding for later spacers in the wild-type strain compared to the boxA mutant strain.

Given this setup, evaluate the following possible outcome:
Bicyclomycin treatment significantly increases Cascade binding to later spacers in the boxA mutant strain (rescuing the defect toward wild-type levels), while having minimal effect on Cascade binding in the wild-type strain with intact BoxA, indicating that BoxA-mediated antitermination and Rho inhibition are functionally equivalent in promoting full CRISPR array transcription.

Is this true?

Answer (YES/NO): NO